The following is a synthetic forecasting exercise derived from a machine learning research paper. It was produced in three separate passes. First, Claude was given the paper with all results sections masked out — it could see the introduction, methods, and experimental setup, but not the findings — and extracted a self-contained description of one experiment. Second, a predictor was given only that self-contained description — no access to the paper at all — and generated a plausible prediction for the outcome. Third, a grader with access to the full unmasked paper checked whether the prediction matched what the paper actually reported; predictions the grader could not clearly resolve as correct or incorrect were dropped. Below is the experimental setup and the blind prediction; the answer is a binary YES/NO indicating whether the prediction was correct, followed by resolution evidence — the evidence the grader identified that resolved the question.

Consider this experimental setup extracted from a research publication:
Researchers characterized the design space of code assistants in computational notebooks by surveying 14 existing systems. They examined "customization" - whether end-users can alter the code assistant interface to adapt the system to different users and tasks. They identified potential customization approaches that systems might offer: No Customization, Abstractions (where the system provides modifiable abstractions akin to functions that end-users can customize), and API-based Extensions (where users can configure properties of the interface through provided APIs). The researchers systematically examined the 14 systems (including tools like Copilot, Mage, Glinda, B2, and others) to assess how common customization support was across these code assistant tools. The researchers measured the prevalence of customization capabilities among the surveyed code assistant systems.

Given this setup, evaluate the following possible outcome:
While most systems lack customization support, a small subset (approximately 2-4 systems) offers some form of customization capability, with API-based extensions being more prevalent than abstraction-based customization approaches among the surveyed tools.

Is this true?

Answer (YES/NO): NO